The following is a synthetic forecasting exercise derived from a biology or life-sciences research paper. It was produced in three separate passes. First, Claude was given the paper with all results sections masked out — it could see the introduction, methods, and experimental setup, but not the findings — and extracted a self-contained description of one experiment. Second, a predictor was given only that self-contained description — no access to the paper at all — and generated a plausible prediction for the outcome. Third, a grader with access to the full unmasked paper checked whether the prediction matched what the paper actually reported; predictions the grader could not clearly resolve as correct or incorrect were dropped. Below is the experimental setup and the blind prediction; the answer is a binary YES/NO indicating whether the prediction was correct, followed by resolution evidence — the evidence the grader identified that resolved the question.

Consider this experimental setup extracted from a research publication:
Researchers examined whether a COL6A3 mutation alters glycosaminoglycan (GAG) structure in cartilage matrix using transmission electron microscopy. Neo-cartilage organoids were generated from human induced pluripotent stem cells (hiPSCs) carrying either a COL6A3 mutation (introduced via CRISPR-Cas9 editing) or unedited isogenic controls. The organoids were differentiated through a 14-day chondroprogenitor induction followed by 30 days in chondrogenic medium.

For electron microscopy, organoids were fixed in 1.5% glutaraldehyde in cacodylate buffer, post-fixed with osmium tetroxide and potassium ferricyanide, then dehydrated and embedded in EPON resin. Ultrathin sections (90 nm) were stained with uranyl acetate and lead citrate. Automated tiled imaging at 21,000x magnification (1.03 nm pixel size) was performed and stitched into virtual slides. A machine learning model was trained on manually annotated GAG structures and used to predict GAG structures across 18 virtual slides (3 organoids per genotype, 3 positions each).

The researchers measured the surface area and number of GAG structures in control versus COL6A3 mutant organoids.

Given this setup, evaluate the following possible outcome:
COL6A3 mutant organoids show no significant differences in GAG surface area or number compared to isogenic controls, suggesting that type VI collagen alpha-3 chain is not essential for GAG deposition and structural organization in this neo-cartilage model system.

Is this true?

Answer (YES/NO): NO